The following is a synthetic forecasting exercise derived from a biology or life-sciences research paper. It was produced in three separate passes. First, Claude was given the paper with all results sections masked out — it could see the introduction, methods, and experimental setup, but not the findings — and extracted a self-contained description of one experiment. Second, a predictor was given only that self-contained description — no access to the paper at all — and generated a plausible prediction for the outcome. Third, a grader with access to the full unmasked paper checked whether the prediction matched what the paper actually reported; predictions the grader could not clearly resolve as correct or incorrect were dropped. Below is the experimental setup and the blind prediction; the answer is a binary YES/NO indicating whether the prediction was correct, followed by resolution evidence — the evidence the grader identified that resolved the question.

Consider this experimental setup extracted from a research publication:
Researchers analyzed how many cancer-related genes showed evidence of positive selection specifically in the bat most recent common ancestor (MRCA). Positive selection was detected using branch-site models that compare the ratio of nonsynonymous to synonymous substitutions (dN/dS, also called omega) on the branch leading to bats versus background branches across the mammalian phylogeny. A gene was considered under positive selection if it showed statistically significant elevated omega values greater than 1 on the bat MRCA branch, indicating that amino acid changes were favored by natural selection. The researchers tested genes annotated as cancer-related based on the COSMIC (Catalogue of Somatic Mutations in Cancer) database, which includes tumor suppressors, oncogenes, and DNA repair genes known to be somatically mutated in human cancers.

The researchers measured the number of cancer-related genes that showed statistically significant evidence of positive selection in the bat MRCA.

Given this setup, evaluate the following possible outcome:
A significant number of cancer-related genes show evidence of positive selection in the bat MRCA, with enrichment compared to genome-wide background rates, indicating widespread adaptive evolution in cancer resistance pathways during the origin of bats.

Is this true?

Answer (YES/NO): YES